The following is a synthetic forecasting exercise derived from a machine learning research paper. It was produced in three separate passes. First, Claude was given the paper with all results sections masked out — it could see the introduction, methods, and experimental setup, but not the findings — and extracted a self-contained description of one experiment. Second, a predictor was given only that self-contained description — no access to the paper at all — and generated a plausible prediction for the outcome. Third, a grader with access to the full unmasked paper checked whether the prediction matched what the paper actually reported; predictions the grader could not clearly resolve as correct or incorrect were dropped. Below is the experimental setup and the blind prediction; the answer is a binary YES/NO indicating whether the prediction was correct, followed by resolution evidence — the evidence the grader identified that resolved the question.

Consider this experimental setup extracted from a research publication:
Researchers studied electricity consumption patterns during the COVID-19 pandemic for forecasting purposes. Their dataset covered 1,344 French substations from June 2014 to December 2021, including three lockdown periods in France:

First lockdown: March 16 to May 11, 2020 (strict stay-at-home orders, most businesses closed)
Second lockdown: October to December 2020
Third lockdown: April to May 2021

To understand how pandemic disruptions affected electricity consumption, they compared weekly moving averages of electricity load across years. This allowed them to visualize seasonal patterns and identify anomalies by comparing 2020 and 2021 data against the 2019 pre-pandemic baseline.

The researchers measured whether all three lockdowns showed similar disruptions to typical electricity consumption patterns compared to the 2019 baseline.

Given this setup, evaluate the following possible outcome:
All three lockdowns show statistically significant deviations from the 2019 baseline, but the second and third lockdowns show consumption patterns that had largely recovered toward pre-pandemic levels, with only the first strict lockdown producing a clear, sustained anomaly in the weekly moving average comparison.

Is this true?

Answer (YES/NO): NO